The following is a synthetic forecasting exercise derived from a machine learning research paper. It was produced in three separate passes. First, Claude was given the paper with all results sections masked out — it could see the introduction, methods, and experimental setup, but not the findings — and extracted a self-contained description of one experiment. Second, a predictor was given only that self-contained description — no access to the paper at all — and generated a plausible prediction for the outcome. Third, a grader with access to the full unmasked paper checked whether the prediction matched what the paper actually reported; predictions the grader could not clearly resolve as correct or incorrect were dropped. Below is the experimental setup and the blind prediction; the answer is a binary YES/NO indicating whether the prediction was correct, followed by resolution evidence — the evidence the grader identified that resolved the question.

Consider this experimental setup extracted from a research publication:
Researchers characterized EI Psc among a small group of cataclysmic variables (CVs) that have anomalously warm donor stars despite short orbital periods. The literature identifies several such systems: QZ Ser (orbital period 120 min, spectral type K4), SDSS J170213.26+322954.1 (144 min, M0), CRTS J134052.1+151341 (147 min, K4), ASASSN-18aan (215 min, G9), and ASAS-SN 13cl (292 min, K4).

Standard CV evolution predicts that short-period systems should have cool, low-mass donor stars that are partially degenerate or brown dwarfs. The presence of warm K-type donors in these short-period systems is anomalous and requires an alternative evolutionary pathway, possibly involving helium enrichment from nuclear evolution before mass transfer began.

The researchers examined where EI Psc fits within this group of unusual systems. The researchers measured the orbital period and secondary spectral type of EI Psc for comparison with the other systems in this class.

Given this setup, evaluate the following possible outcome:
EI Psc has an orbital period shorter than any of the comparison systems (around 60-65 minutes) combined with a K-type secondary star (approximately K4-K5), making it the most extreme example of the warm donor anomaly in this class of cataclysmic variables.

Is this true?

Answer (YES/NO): NO